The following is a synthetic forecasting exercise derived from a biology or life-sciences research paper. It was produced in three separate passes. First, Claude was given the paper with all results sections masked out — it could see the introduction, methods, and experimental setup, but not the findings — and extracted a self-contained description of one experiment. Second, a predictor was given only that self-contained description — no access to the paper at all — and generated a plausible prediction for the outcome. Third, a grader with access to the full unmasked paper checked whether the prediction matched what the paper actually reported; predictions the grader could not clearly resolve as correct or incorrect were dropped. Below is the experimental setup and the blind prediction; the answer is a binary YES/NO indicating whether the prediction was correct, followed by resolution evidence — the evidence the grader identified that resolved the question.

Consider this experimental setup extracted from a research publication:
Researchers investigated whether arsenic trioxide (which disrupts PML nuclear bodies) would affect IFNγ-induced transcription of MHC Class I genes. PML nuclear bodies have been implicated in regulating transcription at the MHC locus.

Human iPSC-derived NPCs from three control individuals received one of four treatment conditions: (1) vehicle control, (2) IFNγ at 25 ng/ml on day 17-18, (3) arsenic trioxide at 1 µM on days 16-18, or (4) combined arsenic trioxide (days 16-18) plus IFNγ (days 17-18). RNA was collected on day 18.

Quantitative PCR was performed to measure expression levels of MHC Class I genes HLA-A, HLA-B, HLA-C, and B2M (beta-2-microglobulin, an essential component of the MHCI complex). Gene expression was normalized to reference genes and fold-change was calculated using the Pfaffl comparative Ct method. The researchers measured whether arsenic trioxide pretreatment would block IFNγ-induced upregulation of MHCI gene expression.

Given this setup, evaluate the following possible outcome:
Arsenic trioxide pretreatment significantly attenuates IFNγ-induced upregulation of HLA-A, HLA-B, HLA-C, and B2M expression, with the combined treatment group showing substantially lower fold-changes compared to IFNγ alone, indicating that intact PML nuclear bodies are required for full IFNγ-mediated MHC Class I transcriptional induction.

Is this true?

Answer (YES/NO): NO